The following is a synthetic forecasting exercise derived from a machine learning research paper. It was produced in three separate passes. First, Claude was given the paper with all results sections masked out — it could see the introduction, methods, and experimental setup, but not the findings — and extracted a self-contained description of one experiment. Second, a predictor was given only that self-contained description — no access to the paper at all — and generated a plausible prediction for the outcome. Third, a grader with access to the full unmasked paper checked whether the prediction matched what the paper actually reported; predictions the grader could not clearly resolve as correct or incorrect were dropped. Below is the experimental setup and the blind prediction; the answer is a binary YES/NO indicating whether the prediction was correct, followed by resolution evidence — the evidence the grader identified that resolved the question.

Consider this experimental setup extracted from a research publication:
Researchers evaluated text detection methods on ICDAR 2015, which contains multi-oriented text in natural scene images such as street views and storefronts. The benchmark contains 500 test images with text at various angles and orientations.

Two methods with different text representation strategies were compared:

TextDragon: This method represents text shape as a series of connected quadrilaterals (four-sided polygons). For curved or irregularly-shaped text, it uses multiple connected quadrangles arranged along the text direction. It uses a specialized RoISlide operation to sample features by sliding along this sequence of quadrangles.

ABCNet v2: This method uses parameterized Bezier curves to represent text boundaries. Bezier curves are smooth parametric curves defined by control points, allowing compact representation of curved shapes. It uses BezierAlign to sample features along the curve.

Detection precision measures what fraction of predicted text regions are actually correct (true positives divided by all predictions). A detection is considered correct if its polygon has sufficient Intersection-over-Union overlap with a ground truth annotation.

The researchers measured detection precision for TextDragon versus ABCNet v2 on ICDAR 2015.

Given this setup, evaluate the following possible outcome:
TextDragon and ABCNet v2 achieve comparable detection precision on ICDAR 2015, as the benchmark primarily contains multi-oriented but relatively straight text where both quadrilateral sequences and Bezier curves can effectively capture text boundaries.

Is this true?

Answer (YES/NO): YES